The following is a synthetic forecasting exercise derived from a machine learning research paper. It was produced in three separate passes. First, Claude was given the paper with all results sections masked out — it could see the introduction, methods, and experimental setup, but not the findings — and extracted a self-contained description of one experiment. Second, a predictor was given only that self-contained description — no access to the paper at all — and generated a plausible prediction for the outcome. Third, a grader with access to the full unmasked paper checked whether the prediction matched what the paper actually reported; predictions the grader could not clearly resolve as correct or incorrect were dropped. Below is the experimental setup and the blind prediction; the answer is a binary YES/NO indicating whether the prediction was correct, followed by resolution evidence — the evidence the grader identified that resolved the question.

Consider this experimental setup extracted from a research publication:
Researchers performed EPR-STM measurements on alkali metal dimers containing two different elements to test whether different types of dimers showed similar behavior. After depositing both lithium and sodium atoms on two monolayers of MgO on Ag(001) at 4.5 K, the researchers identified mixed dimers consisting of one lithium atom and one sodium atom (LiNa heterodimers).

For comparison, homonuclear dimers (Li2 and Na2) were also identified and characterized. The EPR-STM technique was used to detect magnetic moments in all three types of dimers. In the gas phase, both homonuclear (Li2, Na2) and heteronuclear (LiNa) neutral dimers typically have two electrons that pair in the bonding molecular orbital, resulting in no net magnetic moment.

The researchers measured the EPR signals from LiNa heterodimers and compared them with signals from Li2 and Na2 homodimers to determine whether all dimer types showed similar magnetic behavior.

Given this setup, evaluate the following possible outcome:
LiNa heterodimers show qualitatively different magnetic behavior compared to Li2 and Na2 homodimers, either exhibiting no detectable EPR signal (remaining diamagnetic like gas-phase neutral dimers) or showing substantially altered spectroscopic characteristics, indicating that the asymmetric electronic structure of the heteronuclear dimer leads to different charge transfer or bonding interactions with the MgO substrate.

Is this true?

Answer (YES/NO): NO